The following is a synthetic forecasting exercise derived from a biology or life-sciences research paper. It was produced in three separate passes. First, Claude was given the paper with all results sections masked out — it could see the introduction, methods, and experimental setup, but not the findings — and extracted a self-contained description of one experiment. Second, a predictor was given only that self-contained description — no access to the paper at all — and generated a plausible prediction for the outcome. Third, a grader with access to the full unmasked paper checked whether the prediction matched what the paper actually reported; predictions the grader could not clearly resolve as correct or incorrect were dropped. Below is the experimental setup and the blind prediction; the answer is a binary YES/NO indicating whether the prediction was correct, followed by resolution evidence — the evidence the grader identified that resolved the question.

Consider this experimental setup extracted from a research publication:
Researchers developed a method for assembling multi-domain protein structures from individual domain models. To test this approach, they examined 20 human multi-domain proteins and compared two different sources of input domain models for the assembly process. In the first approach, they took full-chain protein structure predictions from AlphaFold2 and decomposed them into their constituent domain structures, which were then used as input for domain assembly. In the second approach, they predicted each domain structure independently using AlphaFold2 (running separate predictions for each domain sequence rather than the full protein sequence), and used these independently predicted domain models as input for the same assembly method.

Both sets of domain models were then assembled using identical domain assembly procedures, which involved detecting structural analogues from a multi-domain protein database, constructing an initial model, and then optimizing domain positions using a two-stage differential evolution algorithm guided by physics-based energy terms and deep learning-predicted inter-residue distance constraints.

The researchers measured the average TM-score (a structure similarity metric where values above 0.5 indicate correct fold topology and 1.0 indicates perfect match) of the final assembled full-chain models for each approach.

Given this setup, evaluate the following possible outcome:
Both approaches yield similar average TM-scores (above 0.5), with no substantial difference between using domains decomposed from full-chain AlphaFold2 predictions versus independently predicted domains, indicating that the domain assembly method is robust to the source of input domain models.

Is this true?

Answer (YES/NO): YES